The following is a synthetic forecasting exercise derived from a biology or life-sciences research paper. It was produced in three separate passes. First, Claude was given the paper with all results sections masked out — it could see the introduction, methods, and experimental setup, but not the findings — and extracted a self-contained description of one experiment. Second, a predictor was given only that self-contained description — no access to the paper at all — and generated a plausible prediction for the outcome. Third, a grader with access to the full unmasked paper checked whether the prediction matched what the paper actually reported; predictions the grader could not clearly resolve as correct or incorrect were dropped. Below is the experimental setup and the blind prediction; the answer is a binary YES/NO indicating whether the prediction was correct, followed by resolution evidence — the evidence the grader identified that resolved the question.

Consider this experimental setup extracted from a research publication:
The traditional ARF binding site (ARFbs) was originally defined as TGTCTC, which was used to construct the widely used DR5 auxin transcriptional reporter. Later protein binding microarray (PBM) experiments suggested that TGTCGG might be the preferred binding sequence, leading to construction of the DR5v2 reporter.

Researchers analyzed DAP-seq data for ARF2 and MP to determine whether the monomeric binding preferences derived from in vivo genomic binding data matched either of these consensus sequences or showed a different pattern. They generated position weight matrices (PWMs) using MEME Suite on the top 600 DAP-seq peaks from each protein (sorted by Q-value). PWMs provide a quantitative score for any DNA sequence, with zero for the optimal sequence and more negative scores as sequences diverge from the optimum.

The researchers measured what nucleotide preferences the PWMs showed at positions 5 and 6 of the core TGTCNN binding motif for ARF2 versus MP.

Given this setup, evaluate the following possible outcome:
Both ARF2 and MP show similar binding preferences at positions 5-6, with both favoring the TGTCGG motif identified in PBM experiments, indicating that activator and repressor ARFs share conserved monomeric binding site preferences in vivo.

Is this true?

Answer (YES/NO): YES